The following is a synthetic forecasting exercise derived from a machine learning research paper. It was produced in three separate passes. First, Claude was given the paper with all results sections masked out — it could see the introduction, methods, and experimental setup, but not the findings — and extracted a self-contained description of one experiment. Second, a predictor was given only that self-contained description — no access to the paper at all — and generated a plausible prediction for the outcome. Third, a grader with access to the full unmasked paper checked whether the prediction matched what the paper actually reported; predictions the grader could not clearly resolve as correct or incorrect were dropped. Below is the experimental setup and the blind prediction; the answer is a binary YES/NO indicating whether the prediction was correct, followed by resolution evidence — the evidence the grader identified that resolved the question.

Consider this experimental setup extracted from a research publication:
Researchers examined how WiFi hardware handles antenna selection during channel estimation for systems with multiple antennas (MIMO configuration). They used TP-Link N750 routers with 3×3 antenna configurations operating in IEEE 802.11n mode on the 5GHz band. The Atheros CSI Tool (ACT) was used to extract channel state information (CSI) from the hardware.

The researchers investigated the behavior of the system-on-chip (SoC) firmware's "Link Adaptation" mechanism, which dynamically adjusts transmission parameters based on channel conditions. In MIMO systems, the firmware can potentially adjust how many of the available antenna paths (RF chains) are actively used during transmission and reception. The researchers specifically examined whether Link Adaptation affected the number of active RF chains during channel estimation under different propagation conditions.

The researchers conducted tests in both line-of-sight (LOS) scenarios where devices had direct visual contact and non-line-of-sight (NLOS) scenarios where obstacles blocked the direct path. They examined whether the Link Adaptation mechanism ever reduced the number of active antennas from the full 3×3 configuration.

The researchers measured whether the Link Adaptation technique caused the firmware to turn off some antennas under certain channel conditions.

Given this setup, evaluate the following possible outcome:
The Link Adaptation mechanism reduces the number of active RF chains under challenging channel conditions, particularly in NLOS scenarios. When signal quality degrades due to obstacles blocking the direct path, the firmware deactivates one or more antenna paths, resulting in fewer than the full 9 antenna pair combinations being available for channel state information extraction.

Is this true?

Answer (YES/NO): NO